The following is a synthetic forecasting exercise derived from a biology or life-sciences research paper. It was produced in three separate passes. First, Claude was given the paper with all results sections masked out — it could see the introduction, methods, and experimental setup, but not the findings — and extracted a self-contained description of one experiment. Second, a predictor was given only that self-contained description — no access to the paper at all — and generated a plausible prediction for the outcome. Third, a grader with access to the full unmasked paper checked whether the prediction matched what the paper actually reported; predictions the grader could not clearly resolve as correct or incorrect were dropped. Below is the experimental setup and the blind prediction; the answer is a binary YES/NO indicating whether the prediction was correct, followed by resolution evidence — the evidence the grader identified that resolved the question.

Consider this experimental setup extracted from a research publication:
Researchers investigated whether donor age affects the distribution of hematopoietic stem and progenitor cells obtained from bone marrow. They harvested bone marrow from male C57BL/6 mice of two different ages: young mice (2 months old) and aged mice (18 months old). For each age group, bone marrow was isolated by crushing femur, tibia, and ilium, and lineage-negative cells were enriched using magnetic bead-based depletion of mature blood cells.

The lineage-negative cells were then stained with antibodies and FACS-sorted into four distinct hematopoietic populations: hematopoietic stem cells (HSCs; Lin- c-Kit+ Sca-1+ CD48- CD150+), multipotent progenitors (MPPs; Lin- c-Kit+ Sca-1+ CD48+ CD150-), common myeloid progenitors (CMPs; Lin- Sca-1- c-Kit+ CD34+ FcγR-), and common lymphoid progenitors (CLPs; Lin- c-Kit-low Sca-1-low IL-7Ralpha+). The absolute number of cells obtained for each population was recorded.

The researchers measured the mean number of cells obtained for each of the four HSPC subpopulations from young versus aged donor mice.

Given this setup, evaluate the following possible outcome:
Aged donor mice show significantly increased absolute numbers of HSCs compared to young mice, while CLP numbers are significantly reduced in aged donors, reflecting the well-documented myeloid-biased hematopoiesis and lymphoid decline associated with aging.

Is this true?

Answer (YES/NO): YES